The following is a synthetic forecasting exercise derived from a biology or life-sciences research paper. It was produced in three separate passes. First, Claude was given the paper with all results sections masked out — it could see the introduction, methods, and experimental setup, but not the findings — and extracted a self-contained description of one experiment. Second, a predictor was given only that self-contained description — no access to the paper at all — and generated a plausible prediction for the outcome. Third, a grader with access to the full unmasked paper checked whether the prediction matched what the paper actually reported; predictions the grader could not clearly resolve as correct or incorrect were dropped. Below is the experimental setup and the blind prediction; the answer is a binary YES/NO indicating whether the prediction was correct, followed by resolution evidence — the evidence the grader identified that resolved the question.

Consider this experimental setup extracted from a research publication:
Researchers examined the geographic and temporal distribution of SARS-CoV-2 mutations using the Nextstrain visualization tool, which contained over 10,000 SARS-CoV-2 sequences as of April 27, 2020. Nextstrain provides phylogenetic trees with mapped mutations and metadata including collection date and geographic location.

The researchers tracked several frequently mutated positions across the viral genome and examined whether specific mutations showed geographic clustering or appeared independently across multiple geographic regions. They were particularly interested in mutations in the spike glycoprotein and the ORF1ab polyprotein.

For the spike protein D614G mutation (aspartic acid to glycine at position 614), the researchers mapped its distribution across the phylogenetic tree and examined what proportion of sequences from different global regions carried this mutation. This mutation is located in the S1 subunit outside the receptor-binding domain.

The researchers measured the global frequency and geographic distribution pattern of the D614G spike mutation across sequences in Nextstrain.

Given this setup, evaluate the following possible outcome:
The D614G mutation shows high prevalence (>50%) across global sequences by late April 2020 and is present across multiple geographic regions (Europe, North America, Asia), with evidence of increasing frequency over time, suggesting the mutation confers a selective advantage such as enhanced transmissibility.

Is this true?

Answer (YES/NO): YES